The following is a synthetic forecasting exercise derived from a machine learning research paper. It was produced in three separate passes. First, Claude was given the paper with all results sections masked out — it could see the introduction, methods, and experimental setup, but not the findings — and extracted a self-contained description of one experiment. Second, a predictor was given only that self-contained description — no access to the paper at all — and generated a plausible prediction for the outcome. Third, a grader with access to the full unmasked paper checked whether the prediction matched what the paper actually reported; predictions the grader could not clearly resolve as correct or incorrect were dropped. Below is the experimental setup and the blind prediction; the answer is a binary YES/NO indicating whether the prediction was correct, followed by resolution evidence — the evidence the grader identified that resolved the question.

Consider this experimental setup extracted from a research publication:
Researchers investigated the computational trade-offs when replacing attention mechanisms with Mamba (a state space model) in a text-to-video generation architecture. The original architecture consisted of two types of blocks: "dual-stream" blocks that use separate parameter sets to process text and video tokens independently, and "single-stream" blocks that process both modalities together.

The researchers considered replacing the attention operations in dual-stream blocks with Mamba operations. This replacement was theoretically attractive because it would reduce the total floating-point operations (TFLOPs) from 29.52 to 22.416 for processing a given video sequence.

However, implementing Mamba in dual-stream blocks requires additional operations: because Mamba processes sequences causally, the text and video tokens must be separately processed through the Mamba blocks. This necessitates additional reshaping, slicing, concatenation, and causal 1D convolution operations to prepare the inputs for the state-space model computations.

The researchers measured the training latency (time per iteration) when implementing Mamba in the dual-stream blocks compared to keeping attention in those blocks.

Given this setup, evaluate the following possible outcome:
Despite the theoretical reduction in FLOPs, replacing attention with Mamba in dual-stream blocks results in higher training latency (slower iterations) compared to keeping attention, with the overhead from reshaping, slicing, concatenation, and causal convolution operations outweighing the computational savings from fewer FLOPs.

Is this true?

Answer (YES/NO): YES